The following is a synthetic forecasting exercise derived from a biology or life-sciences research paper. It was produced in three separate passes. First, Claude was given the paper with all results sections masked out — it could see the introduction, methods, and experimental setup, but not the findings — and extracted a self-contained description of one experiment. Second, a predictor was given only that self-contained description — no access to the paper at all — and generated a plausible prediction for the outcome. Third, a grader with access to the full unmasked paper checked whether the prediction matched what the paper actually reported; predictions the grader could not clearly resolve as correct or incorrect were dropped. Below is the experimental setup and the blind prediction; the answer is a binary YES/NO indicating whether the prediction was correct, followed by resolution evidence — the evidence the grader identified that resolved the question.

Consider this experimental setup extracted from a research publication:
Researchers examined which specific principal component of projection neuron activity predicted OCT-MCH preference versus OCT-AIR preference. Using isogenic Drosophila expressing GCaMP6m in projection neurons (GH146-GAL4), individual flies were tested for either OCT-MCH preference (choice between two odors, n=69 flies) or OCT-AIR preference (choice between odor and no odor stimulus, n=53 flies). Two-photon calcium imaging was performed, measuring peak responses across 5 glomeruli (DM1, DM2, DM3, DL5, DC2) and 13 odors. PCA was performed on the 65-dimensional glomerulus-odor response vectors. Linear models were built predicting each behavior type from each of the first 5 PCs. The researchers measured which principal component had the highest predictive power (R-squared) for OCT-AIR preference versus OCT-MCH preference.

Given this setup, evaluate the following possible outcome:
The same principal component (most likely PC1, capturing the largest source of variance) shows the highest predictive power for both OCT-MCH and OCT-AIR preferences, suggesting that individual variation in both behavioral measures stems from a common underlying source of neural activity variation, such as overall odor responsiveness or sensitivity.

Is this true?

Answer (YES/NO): NO